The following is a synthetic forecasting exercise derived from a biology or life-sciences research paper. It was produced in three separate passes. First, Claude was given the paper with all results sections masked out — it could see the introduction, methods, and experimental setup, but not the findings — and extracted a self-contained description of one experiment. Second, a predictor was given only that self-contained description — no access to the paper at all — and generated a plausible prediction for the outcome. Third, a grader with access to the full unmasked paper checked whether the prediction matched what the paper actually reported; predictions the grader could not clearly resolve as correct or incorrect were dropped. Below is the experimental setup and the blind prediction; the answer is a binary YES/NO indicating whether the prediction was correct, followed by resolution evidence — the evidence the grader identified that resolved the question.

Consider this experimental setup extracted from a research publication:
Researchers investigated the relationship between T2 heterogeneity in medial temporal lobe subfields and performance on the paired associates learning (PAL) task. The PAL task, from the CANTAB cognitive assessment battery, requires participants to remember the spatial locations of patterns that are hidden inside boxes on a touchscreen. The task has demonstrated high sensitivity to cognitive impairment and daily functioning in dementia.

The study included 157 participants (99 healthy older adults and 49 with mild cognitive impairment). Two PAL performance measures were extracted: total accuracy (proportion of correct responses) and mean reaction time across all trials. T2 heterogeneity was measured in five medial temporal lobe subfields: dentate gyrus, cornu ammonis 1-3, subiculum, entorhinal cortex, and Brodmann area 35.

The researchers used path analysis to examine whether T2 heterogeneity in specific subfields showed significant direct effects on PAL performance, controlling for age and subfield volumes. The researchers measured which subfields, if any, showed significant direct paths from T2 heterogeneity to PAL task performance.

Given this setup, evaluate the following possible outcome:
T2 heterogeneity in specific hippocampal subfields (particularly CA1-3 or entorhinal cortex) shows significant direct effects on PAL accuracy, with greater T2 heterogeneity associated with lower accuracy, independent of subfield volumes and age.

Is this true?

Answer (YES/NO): NO